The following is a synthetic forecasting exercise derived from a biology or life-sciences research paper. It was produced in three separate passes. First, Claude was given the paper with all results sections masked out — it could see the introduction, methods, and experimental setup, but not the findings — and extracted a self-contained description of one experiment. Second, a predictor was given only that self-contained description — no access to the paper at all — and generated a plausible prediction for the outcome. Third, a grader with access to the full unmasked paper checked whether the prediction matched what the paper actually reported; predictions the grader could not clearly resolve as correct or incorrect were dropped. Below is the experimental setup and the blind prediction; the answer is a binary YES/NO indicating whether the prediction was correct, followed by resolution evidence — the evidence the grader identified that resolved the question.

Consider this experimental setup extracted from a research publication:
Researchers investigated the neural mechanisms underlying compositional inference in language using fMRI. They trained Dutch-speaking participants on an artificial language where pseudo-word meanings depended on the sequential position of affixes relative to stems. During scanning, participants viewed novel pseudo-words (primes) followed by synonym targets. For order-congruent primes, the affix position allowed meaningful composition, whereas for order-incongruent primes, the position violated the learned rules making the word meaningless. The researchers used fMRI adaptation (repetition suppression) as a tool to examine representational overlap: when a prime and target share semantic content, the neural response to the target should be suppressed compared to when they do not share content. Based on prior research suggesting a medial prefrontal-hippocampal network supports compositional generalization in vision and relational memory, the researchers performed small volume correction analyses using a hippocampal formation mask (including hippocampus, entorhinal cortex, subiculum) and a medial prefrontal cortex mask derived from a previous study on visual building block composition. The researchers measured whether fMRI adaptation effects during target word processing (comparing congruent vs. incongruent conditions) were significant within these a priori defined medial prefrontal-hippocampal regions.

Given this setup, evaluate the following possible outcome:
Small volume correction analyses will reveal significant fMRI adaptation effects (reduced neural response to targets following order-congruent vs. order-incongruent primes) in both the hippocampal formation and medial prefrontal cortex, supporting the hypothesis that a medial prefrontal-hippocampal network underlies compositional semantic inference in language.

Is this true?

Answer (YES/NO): NO